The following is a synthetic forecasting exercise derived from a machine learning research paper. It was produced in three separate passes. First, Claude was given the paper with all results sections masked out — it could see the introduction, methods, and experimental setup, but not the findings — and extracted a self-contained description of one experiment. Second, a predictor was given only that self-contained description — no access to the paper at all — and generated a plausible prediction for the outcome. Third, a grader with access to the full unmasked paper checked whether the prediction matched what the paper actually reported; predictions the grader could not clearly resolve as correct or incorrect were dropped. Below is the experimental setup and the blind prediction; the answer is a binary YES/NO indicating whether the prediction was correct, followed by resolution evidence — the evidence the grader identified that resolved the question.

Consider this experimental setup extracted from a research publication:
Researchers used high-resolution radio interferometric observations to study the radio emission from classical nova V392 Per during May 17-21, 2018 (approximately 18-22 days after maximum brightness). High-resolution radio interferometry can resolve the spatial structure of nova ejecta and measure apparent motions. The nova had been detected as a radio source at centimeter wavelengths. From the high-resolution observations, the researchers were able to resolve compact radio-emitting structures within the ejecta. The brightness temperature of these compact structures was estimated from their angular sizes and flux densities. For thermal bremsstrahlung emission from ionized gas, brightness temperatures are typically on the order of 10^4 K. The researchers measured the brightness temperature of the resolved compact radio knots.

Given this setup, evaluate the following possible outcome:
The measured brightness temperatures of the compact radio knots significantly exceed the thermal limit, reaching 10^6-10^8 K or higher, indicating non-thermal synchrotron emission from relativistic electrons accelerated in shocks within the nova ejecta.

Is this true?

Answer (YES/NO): YES